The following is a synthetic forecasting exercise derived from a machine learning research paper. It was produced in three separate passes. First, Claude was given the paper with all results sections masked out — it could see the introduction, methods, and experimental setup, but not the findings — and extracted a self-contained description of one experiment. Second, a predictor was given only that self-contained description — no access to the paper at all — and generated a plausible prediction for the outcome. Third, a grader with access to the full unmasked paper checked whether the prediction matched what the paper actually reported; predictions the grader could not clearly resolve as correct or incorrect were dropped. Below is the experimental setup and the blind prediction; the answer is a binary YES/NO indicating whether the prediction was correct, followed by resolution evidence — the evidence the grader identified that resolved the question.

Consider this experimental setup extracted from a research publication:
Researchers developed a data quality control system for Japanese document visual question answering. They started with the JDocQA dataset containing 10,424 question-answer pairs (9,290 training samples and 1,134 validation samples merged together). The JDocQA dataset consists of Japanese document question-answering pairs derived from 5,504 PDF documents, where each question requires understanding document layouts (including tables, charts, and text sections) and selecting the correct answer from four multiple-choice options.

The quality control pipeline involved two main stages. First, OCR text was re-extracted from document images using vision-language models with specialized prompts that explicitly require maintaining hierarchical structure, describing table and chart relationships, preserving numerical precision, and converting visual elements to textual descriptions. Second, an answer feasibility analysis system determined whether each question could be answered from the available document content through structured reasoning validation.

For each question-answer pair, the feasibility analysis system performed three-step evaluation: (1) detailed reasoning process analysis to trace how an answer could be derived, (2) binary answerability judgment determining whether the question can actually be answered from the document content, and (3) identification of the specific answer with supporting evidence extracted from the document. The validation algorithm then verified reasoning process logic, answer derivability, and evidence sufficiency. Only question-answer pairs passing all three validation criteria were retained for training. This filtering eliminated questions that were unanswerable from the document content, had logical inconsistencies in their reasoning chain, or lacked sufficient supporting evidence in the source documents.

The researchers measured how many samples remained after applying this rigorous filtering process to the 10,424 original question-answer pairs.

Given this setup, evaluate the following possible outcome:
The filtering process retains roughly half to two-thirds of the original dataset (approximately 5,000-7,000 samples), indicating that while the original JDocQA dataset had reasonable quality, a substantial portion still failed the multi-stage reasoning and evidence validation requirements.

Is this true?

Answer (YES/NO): NO